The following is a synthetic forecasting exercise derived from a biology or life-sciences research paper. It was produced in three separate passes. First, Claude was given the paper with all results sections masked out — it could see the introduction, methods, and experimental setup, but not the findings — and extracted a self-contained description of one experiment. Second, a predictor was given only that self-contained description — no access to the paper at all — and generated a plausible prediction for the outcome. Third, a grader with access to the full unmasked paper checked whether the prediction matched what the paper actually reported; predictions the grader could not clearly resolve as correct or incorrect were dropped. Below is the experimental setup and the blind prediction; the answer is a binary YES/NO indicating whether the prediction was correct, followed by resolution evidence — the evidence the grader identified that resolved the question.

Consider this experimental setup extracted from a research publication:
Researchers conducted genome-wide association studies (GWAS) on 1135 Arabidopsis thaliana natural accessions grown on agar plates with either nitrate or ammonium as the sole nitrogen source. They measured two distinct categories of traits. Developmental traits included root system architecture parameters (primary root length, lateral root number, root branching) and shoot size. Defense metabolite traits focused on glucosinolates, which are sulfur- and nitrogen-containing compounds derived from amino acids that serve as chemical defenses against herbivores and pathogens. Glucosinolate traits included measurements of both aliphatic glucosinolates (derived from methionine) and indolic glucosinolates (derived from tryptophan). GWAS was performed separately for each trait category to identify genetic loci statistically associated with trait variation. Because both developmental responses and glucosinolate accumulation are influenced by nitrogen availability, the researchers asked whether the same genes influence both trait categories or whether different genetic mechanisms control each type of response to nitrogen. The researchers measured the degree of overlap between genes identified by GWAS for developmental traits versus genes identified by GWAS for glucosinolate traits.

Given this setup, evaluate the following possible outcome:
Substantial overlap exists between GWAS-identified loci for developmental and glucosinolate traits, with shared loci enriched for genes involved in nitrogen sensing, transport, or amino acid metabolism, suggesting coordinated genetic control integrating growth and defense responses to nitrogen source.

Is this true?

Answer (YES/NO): NO